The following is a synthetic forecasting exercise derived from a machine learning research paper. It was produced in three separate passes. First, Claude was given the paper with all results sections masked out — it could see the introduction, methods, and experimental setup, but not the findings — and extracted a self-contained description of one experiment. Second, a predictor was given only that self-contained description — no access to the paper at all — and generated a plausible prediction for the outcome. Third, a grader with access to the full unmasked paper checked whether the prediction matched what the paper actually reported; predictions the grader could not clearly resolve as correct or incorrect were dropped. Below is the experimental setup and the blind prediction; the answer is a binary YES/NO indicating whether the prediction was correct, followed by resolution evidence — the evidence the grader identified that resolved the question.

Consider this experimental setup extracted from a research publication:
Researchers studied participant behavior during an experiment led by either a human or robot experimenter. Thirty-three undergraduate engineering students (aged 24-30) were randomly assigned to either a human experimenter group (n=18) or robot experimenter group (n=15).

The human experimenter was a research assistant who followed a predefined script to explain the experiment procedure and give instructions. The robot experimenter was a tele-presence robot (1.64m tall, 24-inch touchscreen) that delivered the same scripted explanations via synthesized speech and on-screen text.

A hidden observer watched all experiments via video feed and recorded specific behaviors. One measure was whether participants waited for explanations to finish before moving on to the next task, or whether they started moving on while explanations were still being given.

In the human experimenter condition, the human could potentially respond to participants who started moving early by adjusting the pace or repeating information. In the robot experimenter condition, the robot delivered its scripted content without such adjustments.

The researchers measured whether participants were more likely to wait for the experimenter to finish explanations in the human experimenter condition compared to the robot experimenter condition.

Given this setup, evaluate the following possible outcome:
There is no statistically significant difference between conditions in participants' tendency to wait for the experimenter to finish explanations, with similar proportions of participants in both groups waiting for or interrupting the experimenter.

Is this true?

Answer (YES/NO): NO